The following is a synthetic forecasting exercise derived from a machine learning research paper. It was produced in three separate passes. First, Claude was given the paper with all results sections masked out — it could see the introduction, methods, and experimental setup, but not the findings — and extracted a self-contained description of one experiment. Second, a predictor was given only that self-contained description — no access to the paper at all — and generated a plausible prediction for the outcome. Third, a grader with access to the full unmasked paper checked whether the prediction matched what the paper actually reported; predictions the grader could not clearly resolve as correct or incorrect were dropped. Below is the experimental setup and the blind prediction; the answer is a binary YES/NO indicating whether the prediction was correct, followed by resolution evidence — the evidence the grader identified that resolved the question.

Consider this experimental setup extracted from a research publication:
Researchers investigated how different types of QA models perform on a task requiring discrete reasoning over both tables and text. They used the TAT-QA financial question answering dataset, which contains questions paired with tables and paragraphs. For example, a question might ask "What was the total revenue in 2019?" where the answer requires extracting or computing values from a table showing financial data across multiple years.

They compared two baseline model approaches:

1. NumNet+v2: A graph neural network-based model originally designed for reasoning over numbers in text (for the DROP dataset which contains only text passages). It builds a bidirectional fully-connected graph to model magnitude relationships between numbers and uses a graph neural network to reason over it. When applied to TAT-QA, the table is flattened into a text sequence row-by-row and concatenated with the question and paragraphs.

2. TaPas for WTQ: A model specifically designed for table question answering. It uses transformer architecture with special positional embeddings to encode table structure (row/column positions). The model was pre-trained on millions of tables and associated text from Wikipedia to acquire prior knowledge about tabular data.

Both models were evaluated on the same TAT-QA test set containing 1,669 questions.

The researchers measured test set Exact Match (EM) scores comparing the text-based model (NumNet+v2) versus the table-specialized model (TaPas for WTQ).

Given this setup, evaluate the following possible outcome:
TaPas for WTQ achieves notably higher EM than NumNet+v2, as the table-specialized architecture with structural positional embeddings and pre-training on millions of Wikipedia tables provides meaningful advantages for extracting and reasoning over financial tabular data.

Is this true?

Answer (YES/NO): NO